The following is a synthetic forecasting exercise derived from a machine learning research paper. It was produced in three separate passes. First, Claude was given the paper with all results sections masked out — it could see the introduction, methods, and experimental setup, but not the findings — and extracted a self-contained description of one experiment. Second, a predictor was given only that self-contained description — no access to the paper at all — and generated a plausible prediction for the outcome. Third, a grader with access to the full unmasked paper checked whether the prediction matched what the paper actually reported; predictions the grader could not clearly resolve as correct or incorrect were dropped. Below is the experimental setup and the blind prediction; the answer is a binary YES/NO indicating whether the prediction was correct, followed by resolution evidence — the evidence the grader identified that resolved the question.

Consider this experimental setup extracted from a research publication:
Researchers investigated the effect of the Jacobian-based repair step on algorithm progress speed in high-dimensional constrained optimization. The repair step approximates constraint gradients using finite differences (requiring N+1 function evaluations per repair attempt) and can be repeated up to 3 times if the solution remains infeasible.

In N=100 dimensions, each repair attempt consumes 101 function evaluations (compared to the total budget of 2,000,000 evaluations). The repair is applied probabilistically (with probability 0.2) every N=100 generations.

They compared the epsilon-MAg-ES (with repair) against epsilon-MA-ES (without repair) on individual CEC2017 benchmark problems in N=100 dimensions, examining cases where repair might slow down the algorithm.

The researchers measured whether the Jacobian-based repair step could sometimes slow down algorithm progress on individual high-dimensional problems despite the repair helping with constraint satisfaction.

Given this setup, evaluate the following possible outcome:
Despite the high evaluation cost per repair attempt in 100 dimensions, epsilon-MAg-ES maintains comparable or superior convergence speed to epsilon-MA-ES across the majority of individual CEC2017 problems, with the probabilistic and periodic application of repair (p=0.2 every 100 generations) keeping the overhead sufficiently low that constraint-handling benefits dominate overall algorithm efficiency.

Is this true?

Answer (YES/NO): NO